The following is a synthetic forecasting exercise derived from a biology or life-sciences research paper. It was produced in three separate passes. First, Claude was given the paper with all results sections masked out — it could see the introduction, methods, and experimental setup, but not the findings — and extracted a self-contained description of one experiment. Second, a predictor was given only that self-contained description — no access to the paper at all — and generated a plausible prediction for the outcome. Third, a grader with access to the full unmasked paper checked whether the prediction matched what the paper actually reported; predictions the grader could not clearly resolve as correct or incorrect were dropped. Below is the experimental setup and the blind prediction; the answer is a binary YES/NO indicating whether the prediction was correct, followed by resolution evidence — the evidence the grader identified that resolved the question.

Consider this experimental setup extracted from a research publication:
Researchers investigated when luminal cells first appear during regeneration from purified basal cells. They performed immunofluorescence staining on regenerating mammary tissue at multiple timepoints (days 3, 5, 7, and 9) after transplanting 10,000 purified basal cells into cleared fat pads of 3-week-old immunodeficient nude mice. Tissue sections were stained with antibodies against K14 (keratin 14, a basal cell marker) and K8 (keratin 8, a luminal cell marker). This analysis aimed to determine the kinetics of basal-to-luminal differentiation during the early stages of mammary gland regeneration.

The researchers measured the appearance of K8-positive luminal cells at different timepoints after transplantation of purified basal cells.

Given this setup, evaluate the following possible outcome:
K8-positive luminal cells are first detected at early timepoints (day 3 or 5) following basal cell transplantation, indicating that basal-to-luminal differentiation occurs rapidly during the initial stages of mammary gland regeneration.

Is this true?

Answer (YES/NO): NO